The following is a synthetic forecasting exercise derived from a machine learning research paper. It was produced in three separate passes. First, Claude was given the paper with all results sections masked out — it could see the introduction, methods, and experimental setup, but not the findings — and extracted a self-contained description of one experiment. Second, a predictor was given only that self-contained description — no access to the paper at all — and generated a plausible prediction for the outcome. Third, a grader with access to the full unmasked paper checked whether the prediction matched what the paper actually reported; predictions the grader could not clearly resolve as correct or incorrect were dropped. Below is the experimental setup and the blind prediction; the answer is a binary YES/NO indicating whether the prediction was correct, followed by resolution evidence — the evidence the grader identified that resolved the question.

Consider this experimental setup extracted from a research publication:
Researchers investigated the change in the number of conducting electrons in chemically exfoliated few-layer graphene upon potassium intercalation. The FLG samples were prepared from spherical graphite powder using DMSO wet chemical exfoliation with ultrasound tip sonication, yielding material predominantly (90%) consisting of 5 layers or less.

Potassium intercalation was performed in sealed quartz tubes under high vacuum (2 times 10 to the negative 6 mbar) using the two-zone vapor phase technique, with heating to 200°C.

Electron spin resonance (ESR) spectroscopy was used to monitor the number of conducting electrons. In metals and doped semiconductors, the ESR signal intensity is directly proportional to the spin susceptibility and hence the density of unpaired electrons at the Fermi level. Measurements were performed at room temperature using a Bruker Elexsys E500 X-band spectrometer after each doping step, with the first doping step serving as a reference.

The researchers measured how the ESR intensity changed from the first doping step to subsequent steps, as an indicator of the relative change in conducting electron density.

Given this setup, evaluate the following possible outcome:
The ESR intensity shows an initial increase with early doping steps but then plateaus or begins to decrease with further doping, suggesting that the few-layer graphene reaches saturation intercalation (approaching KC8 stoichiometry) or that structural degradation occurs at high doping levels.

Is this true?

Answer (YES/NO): NO